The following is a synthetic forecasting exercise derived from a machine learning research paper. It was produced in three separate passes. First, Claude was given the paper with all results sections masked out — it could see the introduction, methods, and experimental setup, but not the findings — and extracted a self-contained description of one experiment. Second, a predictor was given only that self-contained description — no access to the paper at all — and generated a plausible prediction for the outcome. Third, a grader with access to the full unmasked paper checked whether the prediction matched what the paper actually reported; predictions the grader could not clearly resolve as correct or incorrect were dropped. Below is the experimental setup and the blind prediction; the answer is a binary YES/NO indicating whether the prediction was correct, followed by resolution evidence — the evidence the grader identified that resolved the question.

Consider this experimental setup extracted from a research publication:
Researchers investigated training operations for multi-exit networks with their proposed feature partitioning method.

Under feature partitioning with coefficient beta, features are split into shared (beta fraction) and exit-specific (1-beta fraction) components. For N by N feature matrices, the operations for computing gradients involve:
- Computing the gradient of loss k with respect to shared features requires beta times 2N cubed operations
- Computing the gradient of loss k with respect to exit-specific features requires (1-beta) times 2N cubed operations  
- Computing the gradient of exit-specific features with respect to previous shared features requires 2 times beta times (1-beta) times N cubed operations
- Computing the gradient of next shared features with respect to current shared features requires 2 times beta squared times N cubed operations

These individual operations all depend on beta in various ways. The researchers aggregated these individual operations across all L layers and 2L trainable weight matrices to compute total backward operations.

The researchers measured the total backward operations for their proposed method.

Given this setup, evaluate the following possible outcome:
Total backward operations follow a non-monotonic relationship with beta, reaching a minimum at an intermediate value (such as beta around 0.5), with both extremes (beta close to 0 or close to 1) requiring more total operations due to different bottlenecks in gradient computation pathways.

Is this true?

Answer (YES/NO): NO